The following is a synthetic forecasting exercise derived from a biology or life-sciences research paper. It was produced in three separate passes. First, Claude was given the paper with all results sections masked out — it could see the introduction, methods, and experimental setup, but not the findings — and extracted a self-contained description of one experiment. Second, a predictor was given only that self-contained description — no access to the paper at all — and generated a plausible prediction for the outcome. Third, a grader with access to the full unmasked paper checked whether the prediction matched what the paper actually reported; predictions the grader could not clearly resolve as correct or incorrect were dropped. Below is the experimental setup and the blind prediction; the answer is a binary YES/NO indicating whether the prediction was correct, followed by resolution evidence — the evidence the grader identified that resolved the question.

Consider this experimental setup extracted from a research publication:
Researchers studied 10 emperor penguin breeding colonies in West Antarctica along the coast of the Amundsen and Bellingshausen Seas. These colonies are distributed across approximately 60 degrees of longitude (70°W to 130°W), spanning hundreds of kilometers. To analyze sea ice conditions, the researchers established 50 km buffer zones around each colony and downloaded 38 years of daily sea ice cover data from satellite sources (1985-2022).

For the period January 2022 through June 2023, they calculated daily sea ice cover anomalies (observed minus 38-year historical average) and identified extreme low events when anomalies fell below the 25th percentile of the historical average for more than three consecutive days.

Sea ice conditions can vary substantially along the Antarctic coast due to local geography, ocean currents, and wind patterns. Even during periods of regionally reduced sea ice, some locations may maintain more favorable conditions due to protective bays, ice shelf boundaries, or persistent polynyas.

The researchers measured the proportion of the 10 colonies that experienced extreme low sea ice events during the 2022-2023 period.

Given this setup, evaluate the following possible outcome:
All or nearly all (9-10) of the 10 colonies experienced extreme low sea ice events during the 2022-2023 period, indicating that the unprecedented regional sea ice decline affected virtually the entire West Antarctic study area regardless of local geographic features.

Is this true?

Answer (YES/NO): YES